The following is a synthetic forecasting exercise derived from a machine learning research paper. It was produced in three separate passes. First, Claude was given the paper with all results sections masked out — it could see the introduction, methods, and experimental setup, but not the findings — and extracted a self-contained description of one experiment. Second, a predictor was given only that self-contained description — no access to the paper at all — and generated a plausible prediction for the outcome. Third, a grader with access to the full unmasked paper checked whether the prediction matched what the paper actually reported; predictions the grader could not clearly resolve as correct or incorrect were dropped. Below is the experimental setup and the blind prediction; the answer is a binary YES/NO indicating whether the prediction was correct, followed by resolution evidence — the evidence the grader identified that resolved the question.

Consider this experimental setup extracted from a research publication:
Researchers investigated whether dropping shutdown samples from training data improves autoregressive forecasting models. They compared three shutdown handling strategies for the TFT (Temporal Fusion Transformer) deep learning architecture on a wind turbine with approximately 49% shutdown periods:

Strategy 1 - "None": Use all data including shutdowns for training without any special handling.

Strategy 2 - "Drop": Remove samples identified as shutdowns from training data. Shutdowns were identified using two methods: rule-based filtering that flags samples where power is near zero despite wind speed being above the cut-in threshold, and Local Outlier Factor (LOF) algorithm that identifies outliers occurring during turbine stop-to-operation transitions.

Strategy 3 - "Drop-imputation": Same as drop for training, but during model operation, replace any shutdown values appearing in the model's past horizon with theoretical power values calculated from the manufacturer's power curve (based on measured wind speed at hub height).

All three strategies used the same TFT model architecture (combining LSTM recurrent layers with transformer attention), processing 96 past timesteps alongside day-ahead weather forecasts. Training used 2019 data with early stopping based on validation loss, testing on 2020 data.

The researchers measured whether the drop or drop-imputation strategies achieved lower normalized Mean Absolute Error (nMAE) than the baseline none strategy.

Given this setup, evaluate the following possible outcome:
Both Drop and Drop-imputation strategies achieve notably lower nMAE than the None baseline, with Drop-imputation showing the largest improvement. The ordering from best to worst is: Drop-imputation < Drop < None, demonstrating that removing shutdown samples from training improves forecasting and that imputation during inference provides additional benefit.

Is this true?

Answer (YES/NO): NO